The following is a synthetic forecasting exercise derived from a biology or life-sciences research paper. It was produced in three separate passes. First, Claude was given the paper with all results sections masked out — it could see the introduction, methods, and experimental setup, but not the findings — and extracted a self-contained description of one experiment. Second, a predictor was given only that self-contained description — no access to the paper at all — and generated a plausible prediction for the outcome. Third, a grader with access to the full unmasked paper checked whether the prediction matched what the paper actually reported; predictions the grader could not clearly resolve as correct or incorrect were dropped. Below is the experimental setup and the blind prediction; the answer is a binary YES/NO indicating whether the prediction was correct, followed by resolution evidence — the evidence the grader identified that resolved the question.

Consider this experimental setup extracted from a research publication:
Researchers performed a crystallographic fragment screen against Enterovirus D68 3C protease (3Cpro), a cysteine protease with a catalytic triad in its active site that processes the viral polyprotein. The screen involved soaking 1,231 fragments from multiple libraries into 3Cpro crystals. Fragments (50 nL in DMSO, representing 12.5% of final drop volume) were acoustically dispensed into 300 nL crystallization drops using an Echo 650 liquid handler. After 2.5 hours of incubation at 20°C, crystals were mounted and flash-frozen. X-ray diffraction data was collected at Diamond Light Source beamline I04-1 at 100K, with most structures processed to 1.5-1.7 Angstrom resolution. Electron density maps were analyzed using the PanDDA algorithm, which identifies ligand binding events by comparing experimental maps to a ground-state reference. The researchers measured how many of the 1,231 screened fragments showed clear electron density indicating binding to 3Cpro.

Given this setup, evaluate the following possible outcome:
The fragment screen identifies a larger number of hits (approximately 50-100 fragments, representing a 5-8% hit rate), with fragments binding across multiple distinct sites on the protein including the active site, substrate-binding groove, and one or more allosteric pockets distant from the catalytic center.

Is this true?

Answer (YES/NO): NO